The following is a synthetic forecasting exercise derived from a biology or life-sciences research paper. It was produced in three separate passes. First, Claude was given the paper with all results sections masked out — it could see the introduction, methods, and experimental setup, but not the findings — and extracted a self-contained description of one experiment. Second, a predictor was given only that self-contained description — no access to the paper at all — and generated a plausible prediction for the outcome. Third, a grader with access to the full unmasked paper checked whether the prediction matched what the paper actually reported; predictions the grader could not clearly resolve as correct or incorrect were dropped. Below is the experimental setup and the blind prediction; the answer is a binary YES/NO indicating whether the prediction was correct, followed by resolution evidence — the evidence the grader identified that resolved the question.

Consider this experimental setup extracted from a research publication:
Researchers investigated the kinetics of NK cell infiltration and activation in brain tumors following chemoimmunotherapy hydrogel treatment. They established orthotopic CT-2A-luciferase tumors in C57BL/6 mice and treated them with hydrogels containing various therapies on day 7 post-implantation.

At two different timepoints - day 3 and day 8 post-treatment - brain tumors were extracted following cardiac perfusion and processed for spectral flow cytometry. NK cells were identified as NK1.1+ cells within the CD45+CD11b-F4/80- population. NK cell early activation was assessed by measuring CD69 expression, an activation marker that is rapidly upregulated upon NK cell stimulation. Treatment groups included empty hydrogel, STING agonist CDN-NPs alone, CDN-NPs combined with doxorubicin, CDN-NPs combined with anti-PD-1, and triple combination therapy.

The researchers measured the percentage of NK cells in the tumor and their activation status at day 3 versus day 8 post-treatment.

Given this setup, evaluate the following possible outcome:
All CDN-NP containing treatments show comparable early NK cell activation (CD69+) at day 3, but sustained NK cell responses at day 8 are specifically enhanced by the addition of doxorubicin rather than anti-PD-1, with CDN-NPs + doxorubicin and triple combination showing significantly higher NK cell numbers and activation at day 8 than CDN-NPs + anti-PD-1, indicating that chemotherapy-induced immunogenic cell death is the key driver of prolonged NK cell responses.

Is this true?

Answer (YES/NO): NO